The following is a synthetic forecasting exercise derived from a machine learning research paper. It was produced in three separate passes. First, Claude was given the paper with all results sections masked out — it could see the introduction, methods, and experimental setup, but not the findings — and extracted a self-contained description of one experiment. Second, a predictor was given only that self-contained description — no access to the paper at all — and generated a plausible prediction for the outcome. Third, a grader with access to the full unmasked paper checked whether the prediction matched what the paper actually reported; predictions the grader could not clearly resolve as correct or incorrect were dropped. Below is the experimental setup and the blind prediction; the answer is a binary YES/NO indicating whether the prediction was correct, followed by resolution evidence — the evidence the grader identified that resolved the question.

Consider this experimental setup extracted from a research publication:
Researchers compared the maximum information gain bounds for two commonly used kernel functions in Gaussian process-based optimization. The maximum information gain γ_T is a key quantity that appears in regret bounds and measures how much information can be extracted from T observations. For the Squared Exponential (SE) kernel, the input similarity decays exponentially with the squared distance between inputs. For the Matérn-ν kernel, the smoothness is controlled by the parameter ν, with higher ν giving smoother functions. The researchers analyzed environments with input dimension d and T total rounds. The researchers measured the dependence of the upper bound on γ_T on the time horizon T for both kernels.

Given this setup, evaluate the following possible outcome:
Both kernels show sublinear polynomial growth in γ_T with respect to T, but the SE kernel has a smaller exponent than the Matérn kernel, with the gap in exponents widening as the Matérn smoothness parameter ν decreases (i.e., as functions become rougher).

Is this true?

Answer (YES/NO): NO